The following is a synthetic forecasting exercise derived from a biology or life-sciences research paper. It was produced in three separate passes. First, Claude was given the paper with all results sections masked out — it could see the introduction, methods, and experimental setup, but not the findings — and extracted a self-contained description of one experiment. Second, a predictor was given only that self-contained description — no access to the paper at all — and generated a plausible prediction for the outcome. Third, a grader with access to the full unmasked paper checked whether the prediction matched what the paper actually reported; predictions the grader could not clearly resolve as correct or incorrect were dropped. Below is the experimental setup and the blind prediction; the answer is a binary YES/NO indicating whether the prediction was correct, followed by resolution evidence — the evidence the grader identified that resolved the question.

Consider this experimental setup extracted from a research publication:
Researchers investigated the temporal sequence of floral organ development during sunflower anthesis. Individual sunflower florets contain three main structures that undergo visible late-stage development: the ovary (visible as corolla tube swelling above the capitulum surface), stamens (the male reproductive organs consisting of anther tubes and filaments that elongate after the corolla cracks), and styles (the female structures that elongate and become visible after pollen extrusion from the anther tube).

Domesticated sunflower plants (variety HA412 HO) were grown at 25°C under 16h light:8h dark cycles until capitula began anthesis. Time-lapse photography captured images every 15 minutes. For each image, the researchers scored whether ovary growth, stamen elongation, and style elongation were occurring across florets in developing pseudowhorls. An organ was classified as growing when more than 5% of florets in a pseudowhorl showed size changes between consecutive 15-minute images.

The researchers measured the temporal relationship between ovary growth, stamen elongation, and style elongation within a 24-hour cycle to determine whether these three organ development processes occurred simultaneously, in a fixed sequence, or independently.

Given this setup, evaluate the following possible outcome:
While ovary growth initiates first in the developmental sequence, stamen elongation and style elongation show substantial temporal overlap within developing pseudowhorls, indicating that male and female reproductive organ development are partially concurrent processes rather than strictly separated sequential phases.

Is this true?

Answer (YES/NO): YES